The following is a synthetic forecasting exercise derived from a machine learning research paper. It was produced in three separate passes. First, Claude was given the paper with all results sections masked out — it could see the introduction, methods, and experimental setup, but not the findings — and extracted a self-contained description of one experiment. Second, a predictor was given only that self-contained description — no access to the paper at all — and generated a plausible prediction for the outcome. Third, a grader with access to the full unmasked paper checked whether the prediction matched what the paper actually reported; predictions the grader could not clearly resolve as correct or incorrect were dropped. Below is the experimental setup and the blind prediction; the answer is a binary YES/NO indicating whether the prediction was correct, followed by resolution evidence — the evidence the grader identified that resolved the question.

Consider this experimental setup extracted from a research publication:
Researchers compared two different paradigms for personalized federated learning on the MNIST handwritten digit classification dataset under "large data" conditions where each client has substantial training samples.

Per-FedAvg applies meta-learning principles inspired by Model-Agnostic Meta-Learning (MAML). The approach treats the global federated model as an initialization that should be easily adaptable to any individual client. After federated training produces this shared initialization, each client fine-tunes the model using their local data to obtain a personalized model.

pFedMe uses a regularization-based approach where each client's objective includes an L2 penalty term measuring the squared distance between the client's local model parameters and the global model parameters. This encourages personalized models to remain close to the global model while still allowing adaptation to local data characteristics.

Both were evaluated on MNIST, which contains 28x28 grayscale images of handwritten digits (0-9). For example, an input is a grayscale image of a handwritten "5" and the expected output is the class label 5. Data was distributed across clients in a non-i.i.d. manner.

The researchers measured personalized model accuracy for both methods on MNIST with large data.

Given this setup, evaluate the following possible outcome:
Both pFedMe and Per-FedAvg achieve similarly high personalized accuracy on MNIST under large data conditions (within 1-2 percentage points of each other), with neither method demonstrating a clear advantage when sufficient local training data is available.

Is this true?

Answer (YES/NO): NO